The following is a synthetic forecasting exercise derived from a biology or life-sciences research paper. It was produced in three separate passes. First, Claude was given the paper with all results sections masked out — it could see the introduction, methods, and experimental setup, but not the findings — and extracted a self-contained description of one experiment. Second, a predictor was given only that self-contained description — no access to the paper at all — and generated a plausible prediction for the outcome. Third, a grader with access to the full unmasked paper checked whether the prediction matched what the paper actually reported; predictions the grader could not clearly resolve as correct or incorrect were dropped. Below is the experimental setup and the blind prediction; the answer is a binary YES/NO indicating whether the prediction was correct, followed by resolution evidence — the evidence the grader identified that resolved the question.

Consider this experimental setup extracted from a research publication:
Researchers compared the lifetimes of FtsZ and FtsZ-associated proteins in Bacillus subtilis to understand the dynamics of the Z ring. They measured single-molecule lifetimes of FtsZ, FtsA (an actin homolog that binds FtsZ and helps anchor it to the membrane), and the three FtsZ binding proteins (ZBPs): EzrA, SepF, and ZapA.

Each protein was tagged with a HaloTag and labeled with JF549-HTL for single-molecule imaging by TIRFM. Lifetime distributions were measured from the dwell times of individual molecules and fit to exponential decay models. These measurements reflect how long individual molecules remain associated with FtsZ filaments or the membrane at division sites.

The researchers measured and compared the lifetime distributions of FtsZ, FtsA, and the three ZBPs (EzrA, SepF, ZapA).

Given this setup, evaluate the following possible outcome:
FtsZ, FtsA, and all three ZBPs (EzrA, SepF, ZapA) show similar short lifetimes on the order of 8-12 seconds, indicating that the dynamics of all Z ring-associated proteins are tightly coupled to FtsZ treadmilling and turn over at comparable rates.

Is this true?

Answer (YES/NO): YES